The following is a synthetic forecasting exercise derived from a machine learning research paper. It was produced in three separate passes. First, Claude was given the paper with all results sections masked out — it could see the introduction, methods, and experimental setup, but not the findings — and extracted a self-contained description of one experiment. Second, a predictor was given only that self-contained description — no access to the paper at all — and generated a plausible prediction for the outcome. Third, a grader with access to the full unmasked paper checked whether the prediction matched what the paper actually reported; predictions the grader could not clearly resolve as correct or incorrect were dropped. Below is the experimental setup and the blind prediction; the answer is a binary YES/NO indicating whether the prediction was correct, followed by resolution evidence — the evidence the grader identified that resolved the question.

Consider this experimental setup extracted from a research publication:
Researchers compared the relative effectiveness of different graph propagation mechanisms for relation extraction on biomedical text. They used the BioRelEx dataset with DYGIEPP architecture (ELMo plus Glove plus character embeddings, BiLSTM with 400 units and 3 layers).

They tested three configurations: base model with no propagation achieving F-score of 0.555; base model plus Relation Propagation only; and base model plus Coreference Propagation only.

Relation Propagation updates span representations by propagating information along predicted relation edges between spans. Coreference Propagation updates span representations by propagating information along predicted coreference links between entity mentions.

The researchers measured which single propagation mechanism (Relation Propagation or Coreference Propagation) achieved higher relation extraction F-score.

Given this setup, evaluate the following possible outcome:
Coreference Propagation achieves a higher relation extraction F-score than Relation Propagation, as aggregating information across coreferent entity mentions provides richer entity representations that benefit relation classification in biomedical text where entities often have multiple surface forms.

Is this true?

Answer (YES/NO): NO